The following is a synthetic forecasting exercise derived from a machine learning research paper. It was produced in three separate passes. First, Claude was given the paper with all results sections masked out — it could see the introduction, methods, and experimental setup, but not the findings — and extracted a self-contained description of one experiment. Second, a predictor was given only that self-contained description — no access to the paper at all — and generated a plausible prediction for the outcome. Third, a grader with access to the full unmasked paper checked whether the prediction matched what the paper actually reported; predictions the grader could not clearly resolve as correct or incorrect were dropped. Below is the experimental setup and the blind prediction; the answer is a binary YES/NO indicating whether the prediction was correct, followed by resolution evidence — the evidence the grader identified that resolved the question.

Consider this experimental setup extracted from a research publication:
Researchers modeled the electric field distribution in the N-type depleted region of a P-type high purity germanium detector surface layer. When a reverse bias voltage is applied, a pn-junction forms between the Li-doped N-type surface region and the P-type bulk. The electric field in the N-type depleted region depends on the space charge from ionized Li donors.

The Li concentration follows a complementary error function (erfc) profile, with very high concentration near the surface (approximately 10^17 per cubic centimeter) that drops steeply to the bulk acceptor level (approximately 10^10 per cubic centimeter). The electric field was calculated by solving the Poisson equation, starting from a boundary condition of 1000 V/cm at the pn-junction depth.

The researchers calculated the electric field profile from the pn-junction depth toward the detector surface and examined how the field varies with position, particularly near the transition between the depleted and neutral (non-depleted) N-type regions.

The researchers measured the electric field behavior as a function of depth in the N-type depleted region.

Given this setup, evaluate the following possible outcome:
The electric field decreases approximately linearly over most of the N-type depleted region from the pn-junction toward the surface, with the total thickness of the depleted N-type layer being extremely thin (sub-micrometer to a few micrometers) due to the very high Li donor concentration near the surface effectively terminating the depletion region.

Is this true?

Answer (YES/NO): NO